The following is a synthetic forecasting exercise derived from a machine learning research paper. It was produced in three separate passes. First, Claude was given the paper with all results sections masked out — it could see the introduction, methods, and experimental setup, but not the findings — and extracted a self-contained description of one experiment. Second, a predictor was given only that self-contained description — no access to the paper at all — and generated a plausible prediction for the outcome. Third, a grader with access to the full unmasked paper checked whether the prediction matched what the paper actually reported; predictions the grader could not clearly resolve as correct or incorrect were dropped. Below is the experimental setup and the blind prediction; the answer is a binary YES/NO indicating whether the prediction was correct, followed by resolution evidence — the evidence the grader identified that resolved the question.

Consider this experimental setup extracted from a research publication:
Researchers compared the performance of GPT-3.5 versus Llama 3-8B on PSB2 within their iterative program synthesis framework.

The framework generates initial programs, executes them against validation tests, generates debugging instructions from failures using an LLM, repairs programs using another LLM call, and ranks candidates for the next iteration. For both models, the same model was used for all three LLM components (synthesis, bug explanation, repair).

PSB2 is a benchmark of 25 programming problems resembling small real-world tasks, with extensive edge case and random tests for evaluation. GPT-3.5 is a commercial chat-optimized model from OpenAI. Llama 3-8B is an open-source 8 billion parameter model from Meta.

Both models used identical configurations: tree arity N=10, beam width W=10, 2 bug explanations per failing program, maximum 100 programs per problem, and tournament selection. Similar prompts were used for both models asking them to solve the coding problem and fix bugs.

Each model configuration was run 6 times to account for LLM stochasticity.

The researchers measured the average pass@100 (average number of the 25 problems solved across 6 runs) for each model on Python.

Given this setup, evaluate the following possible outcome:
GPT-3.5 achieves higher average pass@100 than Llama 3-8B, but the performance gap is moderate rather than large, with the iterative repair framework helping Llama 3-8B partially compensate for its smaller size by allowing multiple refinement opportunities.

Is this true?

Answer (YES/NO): NO